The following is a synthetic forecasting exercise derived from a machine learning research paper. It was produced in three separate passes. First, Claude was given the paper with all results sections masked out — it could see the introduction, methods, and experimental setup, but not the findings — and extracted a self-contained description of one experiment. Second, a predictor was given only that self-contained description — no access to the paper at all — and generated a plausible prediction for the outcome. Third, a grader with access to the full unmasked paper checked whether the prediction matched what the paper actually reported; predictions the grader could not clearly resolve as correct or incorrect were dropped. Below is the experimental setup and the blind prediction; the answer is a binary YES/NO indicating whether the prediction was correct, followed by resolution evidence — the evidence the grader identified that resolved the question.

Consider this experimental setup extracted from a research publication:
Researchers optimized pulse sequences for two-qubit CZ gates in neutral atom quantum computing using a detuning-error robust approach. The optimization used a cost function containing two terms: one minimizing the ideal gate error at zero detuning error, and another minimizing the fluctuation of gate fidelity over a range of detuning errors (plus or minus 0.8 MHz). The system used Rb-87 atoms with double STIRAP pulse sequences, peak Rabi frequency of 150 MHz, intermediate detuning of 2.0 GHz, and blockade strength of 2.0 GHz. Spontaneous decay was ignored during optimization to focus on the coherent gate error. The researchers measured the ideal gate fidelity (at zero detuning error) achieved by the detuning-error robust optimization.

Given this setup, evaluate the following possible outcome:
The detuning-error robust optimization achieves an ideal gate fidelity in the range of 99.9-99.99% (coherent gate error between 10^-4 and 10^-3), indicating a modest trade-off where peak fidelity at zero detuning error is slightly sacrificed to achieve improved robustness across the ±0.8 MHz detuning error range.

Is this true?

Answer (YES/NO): NO